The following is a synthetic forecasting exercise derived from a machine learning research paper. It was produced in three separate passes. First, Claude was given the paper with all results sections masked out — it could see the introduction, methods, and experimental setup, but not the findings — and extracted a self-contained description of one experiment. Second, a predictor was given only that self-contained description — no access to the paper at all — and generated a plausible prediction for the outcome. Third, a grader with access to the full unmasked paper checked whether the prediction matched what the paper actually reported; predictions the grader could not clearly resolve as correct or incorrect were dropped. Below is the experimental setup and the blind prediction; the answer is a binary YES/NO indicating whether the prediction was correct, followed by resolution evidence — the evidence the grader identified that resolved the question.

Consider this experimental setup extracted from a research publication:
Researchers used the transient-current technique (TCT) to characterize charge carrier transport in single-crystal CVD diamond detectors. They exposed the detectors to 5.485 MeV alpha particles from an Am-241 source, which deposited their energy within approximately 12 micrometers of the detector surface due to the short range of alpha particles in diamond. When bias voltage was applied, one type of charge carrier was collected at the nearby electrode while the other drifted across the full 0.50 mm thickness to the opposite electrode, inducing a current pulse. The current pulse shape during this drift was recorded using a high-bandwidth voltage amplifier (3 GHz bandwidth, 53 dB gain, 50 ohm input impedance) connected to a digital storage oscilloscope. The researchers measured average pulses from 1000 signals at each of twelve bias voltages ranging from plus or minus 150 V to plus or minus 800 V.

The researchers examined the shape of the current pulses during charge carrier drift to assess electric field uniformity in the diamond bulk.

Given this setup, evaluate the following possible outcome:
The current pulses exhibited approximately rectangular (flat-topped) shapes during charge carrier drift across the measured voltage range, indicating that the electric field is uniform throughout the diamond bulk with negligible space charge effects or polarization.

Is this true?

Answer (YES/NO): YES